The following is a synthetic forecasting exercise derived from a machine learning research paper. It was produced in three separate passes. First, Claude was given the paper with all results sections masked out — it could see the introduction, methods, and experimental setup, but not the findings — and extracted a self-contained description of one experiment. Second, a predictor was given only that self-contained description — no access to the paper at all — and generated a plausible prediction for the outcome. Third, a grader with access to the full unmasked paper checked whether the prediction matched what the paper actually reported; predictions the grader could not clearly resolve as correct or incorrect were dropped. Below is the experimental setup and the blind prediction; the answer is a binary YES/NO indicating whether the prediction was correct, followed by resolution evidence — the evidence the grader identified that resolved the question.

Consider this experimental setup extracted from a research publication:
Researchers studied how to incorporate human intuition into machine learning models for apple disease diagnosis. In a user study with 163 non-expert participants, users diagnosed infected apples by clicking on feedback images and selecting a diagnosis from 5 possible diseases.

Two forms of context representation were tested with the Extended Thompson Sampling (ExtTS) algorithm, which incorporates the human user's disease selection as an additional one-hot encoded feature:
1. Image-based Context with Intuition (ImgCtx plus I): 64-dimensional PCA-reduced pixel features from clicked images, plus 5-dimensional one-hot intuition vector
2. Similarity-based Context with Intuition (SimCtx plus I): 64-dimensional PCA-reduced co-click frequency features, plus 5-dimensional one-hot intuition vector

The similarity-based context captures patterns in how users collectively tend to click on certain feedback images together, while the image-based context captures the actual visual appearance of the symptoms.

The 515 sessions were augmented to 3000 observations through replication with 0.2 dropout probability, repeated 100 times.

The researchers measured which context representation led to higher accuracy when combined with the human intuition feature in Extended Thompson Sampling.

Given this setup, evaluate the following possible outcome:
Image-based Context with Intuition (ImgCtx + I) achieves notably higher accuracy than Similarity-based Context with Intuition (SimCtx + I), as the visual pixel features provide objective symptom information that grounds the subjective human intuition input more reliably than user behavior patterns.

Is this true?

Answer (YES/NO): NO